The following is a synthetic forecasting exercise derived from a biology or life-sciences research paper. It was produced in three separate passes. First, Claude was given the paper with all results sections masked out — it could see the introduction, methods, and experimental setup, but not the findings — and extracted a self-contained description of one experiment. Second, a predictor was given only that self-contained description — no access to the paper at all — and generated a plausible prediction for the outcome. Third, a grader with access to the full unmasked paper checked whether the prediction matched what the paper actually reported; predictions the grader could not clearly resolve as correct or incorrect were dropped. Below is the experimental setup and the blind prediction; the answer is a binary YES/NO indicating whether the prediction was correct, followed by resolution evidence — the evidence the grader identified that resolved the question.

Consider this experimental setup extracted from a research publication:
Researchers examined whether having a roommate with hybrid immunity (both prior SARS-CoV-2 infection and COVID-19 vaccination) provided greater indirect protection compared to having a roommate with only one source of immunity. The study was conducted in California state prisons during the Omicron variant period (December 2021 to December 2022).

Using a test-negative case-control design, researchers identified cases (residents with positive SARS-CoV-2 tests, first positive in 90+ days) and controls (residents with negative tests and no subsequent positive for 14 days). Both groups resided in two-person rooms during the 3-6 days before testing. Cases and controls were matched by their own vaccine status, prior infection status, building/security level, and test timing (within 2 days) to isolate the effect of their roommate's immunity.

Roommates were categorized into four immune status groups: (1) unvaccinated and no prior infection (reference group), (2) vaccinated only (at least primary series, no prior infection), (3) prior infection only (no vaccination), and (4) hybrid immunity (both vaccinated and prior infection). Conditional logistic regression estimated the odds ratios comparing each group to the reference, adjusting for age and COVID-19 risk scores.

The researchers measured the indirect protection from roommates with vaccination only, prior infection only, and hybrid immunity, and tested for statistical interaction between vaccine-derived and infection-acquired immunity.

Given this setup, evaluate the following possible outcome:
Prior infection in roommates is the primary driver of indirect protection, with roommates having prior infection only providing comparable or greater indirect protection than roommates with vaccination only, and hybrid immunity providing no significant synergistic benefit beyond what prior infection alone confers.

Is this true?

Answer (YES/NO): NO